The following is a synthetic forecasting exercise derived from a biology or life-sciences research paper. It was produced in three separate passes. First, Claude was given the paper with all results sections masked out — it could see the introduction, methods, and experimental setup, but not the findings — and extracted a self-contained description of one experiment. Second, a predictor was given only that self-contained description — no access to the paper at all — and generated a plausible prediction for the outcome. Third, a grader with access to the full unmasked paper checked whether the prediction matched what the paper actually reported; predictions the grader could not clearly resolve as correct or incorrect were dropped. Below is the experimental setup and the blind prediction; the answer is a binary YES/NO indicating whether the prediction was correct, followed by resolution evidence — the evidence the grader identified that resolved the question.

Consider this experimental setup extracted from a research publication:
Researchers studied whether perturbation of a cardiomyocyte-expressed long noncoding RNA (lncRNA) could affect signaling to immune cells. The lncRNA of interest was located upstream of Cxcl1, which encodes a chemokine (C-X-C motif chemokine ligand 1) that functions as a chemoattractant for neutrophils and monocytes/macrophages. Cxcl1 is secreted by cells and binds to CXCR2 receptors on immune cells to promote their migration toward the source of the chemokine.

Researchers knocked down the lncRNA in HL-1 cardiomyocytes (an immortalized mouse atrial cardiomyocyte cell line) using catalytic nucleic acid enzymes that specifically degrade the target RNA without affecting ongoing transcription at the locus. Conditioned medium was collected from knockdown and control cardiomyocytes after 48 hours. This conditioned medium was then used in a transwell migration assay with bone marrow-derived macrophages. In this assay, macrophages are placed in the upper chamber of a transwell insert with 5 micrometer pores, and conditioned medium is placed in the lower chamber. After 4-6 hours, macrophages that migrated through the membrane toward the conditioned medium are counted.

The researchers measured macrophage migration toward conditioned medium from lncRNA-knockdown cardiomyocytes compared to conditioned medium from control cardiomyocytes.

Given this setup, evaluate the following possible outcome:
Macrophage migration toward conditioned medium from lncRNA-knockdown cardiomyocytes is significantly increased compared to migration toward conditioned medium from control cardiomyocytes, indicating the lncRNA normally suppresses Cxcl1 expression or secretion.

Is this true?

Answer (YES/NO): NO